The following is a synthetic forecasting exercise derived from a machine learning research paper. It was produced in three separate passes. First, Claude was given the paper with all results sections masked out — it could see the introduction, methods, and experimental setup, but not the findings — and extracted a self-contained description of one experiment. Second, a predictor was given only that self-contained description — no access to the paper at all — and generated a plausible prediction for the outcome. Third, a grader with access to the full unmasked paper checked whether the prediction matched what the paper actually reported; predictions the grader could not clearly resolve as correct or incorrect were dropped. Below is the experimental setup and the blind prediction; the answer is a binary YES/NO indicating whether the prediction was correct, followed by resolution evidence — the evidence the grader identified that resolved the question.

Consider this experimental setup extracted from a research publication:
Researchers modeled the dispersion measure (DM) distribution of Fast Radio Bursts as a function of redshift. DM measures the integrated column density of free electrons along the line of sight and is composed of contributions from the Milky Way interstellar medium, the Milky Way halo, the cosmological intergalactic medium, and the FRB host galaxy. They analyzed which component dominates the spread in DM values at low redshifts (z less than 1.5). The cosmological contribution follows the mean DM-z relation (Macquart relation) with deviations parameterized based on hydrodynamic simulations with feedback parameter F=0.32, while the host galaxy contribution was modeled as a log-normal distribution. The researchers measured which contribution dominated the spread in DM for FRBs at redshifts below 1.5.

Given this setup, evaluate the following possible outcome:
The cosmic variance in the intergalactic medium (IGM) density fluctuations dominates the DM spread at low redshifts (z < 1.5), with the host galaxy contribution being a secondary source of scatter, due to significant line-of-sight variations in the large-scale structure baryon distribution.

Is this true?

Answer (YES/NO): NO